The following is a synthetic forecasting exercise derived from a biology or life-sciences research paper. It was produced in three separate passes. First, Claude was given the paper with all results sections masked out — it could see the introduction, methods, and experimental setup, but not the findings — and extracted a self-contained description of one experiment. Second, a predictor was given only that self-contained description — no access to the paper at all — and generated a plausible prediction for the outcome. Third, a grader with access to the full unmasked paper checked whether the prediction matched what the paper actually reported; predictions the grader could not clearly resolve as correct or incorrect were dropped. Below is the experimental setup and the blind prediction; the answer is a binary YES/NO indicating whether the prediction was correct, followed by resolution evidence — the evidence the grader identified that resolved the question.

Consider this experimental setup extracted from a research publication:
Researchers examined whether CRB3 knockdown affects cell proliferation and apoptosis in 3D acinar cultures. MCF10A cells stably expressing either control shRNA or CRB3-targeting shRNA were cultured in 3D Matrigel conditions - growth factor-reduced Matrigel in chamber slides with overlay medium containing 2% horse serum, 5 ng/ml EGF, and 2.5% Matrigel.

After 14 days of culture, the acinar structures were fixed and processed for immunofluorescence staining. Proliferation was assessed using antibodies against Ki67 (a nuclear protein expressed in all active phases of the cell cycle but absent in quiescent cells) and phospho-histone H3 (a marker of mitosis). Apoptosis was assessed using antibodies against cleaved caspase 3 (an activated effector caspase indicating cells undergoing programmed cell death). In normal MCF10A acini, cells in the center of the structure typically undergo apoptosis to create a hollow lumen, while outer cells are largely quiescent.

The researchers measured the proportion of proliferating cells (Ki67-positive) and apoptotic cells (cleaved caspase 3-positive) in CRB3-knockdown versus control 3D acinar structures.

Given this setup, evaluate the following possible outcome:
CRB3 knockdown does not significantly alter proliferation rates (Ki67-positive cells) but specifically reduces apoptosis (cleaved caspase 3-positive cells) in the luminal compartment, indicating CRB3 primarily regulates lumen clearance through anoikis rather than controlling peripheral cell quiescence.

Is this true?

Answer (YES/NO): NO